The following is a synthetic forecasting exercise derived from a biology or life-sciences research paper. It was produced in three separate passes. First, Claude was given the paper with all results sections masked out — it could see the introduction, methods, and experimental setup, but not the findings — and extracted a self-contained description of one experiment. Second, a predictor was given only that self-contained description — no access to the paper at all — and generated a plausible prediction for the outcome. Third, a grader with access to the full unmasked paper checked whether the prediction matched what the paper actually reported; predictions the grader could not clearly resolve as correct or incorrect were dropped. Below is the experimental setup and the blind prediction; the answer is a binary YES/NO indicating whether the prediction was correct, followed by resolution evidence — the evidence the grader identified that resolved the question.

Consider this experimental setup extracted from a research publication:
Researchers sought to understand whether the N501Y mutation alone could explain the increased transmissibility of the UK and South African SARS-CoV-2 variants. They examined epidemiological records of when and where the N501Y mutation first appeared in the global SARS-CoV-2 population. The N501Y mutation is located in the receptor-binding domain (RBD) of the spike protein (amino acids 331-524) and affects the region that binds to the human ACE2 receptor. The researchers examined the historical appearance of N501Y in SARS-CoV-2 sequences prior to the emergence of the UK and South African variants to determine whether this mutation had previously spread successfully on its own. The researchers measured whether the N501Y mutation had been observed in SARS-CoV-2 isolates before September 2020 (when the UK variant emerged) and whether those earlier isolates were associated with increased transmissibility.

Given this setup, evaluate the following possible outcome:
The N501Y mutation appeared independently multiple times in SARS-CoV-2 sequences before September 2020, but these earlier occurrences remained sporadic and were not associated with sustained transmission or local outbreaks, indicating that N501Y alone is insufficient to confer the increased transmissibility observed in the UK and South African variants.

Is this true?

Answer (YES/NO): YES